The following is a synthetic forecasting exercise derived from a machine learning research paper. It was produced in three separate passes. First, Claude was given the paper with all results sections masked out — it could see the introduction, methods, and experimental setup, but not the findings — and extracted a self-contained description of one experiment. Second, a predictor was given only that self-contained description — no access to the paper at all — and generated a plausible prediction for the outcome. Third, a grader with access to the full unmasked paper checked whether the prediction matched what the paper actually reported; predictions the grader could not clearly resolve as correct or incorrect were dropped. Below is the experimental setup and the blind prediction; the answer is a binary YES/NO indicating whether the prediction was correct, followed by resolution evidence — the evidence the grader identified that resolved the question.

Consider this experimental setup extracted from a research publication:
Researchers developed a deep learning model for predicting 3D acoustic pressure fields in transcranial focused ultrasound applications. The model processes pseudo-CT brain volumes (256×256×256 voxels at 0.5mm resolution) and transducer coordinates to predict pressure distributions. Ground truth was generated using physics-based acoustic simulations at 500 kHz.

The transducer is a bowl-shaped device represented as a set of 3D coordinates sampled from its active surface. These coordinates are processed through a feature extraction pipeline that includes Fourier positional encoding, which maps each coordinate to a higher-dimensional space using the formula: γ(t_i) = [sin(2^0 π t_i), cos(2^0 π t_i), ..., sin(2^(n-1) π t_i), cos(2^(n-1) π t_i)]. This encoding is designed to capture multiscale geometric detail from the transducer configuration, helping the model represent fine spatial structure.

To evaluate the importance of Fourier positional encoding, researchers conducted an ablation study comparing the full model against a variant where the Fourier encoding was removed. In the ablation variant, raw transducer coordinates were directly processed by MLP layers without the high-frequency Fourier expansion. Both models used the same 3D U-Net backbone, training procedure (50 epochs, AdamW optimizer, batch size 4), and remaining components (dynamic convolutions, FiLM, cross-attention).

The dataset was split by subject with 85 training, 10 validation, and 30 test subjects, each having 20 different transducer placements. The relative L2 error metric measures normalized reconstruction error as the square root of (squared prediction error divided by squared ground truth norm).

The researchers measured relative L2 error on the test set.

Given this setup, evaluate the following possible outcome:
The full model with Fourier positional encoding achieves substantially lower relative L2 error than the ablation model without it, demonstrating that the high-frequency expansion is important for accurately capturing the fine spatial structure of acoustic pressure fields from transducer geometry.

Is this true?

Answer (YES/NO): NO